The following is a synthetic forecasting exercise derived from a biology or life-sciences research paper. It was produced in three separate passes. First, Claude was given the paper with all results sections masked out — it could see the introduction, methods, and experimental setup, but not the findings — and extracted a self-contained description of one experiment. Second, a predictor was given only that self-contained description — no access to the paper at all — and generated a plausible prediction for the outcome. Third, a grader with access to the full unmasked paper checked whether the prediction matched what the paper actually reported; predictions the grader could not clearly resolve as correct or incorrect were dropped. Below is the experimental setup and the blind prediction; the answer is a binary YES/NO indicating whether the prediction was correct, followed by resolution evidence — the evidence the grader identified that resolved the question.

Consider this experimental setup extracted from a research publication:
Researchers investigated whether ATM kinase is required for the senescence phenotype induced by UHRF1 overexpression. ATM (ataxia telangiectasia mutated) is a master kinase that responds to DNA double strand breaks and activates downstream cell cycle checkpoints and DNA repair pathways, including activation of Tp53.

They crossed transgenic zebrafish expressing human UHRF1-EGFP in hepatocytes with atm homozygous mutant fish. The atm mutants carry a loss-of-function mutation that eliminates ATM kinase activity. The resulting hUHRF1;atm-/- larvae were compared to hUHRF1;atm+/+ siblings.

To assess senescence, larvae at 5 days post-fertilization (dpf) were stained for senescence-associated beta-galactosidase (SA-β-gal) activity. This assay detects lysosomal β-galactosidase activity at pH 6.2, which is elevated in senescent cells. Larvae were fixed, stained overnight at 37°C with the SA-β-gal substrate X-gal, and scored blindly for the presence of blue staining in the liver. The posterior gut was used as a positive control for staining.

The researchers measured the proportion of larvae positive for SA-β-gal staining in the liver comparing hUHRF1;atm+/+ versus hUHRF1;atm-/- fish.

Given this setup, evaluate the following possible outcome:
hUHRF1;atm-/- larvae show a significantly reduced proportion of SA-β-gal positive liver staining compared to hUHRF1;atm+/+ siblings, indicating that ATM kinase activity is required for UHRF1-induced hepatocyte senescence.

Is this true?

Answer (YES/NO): YES